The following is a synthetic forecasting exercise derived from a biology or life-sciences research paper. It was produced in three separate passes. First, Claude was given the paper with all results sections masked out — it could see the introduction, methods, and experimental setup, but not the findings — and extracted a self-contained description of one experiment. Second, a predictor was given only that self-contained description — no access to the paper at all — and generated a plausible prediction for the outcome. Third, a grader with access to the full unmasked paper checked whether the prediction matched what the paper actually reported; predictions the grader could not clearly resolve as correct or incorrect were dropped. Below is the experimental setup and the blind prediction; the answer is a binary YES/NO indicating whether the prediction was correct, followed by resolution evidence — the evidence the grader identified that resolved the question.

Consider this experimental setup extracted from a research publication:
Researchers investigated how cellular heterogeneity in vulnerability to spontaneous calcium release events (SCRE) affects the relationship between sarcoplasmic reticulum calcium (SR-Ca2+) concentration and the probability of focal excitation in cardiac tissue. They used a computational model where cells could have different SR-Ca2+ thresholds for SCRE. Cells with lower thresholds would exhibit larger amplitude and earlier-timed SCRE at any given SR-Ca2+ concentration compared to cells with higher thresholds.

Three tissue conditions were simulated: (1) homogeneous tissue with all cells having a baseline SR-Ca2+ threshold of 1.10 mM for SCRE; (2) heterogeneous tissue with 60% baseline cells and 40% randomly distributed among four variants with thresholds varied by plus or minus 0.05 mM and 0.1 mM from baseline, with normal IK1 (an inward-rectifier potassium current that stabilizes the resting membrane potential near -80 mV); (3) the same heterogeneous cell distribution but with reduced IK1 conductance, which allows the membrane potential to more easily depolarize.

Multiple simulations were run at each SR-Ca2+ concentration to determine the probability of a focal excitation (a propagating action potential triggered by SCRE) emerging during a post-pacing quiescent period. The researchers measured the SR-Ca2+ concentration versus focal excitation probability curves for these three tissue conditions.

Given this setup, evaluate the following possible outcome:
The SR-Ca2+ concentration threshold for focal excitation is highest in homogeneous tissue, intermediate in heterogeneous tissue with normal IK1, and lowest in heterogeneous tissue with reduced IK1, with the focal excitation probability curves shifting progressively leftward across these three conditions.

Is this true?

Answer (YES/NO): NO